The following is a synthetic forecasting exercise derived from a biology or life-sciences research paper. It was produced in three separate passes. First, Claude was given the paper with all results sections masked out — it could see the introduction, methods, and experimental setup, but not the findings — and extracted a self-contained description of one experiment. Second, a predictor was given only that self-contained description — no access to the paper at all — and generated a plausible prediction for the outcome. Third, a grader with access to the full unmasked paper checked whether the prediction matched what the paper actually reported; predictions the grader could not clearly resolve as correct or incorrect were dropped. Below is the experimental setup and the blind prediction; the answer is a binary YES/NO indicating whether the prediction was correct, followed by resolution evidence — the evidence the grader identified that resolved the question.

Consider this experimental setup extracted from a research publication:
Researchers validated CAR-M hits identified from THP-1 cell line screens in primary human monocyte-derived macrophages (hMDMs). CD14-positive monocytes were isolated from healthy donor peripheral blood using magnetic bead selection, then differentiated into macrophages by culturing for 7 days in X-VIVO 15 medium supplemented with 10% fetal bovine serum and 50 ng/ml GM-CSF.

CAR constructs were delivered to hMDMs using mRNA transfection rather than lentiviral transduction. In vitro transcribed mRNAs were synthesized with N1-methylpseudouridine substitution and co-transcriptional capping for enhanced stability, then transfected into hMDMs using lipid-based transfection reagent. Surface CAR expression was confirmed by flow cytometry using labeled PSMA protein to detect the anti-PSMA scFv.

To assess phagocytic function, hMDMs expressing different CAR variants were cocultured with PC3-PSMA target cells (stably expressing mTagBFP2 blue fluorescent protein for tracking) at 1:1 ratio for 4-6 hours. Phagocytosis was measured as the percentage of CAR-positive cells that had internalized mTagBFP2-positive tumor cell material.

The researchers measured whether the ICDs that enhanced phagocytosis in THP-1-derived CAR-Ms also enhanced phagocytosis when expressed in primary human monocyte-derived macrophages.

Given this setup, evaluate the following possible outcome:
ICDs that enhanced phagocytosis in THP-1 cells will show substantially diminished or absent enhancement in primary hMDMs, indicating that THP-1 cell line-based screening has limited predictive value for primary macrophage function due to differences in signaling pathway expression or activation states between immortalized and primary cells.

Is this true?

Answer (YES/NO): NO